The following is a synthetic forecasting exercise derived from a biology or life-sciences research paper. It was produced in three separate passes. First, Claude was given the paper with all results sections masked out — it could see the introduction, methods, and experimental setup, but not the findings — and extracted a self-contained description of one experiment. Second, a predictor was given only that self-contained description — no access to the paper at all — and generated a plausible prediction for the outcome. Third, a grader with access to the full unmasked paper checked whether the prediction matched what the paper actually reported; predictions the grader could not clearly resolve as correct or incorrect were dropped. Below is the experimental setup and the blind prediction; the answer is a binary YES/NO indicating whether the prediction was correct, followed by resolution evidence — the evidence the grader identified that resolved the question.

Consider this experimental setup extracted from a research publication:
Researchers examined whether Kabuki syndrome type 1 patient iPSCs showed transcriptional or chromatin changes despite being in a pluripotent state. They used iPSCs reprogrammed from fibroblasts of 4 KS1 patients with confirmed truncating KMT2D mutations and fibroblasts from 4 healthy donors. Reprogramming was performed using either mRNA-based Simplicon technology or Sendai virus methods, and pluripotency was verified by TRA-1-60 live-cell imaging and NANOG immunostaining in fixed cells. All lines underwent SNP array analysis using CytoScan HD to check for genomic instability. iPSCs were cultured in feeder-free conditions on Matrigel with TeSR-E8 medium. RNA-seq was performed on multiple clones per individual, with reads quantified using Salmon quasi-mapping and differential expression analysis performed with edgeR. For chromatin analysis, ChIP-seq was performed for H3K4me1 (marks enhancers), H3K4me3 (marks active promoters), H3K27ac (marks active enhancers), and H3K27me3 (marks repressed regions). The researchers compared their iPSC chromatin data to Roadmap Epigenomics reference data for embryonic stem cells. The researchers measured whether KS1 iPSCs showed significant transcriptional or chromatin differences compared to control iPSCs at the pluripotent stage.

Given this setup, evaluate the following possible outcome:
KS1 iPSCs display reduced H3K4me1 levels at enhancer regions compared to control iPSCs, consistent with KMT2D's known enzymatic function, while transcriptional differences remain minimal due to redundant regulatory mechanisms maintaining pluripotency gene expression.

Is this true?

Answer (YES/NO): NO